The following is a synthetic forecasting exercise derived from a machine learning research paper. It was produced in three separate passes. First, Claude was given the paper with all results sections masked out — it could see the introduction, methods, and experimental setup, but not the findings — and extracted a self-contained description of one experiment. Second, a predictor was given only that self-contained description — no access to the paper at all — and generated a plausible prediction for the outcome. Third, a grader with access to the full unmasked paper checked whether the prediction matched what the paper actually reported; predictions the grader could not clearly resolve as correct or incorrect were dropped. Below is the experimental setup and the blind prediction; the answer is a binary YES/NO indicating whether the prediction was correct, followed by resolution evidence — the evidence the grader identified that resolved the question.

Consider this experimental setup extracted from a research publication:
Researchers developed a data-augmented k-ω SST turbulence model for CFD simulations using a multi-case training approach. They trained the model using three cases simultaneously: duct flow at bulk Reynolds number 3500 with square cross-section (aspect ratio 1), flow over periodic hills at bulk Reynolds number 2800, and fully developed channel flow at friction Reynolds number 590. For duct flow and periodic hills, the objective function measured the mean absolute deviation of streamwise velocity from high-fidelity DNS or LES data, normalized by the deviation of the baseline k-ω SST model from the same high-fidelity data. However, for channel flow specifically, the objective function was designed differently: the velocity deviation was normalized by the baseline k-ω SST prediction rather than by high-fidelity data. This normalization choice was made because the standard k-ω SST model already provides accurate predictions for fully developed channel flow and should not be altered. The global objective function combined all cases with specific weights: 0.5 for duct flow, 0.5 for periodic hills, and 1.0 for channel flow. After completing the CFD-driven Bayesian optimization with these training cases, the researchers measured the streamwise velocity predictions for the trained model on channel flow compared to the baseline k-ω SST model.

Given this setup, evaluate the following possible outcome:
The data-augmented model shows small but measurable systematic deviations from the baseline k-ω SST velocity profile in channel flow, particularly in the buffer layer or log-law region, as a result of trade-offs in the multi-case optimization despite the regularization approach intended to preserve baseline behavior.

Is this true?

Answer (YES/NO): NO